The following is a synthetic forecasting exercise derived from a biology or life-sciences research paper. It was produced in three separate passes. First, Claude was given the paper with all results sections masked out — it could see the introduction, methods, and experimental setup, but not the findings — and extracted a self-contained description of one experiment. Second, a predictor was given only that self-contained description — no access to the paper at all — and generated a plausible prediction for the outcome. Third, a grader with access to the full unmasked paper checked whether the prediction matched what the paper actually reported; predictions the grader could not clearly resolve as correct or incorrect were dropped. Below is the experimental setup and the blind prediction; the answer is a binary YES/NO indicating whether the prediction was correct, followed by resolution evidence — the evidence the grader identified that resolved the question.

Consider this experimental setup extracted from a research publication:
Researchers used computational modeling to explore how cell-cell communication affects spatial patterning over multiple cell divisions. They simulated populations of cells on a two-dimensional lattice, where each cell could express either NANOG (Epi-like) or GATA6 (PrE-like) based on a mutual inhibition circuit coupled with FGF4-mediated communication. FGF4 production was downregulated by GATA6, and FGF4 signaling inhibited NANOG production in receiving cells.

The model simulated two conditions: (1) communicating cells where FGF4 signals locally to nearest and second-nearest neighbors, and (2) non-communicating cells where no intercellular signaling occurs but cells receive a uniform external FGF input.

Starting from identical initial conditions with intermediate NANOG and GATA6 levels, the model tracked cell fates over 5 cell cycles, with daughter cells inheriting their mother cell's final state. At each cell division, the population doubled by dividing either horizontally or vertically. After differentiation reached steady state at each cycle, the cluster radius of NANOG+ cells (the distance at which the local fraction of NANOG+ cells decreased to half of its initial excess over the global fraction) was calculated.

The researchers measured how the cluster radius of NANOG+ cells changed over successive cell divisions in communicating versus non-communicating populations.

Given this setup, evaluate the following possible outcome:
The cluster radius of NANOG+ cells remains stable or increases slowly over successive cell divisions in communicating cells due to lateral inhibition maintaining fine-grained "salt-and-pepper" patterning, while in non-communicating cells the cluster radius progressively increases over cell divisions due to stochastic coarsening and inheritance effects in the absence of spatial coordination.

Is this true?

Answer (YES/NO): YES